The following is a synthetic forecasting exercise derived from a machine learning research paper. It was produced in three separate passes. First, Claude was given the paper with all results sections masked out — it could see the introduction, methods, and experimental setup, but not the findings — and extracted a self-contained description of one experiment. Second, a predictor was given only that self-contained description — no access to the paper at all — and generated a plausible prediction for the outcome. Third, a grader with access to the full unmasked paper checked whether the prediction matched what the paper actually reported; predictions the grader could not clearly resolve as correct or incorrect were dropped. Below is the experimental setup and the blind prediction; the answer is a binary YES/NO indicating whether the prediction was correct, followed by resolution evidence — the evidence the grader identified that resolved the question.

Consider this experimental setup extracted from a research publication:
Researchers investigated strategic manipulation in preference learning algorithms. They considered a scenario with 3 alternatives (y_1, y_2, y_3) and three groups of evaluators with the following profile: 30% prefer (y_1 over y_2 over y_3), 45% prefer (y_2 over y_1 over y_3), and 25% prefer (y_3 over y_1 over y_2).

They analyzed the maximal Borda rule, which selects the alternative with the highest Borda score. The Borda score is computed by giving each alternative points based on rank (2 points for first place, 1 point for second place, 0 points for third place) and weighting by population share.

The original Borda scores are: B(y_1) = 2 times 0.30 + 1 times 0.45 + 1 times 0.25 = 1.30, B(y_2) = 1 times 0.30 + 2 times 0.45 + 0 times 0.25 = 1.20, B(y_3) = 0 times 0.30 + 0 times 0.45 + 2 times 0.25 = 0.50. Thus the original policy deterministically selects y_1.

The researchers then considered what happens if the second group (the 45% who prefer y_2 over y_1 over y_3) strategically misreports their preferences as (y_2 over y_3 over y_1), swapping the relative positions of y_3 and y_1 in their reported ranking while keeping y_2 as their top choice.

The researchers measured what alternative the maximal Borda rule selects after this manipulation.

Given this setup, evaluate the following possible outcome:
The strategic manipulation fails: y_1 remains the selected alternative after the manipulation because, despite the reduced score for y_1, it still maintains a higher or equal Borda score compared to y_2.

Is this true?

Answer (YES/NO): NO